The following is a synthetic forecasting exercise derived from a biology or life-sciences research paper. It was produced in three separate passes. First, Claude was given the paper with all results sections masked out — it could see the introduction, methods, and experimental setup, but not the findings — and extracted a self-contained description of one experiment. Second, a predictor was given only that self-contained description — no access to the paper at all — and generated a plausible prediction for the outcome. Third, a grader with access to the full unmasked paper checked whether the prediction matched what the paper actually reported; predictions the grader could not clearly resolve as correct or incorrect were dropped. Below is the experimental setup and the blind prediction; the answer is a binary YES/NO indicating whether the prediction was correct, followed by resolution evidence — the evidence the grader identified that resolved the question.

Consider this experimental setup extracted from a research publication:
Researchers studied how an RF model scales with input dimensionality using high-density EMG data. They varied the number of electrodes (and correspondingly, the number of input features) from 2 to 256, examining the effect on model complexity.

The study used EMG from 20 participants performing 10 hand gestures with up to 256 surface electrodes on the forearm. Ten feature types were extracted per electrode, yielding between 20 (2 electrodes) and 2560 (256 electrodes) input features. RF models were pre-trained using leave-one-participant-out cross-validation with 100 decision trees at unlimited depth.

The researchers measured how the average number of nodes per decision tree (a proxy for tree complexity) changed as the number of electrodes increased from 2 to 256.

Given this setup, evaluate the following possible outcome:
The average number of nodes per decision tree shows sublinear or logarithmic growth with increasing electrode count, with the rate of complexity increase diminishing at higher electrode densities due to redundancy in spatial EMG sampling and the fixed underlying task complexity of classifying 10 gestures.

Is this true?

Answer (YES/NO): NO